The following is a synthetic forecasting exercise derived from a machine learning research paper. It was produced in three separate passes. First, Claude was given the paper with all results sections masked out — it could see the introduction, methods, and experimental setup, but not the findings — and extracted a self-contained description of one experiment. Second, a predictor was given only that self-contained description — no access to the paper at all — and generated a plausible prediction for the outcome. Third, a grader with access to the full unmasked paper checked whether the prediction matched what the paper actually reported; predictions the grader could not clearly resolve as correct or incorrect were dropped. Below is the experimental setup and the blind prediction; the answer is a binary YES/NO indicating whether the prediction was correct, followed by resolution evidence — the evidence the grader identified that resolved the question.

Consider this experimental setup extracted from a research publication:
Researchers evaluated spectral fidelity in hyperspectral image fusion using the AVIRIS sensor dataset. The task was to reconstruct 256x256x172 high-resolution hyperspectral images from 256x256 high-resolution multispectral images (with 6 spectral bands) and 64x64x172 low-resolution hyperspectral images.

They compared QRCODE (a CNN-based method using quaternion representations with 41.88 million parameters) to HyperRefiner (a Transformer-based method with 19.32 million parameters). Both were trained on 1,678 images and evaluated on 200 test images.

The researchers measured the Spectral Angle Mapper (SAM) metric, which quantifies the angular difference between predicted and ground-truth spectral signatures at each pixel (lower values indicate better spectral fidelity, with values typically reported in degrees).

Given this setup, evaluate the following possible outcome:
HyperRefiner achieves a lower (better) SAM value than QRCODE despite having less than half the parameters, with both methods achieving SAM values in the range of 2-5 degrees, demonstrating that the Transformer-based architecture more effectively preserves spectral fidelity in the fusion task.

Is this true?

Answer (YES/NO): NO